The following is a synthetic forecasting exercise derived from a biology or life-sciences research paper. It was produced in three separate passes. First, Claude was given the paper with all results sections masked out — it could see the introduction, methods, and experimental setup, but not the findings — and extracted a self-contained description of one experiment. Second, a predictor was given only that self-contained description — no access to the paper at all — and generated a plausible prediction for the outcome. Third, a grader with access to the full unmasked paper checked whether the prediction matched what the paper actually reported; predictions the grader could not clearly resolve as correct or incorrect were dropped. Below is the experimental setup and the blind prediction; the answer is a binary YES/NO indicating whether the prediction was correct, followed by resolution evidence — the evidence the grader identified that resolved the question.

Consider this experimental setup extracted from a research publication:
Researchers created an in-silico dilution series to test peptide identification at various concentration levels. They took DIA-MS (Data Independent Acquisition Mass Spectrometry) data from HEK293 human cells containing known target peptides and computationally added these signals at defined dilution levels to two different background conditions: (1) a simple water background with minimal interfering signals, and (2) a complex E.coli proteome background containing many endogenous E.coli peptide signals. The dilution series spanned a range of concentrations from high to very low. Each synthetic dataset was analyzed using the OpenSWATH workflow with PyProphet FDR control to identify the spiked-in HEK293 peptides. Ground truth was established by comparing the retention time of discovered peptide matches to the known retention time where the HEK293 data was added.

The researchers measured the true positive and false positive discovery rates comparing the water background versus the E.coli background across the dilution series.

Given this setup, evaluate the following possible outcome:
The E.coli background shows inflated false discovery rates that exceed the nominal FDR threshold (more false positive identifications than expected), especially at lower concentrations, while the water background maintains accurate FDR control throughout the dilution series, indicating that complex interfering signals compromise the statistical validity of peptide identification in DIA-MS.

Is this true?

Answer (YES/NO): NO